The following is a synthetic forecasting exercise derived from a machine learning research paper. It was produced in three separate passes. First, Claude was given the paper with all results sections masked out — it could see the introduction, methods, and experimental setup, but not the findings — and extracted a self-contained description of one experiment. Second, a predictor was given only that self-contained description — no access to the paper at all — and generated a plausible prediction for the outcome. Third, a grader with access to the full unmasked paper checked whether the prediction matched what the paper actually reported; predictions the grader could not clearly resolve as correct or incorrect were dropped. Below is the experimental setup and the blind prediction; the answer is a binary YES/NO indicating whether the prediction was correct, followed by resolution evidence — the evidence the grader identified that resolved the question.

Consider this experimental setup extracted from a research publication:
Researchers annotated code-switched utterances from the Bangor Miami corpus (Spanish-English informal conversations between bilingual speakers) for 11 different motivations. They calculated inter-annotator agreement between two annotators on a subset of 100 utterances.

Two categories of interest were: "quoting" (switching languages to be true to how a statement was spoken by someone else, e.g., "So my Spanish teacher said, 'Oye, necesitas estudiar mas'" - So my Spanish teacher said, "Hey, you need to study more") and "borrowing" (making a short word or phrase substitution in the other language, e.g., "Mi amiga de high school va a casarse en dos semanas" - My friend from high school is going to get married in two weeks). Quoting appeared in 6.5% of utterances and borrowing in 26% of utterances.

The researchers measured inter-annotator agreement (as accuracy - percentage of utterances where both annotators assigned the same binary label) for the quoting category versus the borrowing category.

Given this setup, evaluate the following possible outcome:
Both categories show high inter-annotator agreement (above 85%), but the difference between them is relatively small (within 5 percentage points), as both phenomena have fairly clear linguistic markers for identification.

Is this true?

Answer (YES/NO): NO